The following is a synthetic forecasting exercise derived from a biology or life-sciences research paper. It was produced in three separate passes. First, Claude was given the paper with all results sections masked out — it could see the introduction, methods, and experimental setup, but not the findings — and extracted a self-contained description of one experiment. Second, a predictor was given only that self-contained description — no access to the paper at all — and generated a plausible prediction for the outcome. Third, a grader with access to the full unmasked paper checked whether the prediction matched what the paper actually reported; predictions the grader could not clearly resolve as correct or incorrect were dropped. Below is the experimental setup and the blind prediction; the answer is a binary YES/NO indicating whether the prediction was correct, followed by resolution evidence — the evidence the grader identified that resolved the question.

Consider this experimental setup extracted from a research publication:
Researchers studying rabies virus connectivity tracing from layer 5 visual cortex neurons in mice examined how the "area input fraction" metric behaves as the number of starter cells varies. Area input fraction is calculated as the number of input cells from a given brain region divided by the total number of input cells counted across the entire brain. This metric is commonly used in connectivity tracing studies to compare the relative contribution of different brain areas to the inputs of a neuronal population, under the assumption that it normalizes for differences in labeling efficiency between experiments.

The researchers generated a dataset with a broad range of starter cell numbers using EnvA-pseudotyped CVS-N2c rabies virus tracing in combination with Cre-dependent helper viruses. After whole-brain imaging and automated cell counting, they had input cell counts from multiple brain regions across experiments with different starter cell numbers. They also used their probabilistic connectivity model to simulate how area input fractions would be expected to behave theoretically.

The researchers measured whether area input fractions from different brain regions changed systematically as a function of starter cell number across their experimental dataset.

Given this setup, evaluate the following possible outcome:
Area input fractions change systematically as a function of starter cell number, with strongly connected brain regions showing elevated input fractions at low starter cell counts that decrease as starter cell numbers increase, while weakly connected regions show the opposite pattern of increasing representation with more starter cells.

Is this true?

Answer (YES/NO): YES